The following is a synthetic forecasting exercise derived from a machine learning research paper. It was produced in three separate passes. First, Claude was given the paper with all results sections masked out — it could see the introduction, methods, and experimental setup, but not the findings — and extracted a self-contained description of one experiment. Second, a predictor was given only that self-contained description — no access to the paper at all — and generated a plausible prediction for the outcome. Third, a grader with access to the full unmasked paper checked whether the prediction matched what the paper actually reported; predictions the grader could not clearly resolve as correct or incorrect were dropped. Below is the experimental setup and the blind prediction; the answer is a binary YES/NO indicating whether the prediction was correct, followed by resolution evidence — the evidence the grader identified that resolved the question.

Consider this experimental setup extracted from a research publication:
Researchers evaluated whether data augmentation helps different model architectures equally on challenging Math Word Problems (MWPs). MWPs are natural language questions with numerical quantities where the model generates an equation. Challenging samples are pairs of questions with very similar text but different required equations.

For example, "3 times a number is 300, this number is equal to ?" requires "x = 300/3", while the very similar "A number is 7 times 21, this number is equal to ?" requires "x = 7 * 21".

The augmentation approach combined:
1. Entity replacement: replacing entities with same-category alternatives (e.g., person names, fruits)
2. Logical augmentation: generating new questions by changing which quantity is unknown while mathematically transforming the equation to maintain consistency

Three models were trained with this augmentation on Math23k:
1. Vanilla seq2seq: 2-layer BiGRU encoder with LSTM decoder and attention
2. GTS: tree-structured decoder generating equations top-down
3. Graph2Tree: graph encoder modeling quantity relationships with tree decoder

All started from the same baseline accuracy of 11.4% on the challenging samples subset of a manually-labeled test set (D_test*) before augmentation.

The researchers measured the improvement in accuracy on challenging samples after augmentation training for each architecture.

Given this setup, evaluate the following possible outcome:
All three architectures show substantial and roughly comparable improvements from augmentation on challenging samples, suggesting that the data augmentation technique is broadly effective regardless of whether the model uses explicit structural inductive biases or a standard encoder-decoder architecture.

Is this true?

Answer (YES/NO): NO